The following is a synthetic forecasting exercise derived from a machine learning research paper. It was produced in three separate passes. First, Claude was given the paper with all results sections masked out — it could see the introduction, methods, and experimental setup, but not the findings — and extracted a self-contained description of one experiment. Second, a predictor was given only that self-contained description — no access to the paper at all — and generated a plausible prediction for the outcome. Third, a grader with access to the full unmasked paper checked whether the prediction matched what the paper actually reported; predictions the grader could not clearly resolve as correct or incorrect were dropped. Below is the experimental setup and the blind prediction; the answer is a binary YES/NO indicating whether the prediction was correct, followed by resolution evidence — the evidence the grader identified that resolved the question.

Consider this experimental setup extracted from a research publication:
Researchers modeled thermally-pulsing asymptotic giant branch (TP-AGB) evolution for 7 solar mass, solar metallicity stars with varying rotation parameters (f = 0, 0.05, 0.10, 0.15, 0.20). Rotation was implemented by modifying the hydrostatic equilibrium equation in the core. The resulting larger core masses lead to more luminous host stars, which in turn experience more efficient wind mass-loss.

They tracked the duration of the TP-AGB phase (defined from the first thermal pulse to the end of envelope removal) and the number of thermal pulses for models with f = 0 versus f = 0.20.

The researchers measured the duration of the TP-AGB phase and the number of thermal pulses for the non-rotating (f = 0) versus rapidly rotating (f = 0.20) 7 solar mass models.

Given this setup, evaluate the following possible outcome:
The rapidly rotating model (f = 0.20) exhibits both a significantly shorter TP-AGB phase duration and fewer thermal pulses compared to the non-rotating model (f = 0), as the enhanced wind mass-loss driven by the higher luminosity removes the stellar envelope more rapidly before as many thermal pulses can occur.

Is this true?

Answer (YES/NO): YES